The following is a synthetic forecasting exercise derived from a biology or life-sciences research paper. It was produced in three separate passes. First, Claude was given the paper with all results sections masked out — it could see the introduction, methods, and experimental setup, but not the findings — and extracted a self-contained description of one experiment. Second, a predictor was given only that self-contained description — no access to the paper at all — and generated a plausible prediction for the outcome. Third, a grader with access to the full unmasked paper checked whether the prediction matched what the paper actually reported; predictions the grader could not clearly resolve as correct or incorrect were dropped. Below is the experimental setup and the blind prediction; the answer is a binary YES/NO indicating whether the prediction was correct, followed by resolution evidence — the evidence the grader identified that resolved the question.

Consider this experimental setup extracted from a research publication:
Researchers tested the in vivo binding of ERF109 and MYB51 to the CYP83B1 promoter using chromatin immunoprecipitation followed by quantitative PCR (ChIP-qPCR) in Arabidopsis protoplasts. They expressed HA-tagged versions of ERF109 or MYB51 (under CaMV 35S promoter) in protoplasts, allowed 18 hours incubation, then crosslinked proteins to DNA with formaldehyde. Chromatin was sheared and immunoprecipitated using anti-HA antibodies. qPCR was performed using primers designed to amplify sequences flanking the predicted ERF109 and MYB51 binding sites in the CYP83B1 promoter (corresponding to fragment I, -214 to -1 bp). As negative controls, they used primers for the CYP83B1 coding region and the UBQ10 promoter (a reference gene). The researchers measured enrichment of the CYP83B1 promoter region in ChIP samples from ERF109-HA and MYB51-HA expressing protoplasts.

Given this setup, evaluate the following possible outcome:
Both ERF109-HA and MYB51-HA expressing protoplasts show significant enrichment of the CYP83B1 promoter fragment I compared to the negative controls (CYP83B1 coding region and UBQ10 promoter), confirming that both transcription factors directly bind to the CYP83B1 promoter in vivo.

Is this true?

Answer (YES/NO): YES